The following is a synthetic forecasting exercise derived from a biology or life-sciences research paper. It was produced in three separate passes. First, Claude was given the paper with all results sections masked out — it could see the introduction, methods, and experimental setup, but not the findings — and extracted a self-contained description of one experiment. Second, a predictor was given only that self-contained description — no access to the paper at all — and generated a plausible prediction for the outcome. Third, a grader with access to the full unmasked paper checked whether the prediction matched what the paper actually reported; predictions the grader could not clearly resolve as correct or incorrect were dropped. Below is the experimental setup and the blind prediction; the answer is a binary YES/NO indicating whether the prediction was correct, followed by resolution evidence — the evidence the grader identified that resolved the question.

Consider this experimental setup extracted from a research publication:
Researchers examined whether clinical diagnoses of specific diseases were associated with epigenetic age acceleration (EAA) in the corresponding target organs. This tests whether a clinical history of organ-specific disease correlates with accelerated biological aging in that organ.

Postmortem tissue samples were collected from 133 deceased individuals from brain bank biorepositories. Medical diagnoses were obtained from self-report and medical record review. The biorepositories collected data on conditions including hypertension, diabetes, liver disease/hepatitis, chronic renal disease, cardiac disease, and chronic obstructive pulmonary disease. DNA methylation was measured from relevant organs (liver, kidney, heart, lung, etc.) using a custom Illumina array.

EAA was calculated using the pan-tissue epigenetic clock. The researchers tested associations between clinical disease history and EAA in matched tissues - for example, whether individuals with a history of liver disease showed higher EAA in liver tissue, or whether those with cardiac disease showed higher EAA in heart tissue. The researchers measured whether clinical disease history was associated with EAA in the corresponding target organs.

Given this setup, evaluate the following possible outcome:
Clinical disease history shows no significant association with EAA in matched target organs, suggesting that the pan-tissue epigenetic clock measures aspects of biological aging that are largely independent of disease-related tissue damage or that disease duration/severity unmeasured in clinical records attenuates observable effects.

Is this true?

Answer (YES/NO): NO